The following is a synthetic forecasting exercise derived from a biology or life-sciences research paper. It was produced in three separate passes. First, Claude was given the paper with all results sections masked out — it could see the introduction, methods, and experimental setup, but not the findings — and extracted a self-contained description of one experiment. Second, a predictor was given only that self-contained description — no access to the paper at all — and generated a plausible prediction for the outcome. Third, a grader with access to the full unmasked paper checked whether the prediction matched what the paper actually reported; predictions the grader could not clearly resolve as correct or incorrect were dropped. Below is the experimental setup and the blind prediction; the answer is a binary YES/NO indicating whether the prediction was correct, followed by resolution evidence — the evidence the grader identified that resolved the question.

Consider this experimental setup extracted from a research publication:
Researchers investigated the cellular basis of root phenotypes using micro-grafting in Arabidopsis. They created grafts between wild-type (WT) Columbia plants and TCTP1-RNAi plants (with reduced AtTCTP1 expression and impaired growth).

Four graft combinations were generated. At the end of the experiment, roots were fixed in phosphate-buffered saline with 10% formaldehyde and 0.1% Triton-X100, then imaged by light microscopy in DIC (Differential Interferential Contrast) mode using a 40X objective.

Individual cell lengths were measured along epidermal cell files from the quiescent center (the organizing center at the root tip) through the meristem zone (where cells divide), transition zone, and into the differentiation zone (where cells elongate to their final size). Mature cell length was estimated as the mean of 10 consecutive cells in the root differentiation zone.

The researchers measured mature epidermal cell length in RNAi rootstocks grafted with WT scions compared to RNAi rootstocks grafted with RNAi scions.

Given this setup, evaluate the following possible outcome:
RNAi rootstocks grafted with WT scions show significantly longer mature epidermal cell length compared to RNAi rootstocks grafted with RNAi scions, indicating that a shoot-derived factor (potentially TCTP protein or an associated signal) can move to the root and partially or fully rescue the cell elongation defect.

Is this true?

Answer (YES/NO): NO